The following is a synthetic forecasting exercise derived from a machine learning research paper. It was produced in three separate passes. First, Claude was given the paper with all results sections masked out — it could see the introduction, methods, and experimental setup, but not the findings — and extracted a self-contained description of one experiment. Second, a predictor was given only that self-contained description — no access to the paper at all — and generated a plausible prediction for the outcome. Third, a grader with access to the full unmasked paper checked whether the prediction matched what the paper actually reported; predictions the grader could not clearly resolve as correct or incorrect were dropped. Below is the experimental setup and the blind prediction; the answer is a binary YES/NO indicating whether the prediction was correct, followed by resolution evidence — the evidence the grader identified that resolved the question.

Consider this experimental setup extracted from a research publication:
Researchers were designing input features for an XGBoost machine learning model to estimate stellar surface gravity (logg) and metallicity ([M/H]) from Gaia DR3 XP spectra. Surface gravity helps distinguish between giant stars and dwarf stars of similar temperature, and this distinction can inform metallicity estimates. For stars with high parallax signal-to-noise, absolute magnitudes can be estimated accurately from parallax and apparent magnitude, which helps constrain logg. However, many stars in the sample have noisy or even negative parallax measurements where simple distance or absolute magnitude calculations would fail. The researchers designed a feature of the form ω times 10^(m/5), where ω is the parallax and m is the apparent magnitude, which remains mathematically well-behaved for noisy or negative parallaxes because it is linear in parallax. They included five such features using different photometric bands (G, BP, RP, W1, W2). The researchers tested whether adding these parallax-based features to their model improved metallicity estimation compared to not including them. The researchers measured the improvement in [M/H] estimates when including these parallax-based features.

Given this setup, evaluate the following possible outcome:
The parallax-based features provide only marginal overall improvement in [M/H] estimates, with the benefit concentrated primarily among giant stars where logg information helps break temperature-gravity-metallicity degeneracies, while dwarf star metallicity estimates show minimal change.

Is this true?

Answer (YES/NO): NO